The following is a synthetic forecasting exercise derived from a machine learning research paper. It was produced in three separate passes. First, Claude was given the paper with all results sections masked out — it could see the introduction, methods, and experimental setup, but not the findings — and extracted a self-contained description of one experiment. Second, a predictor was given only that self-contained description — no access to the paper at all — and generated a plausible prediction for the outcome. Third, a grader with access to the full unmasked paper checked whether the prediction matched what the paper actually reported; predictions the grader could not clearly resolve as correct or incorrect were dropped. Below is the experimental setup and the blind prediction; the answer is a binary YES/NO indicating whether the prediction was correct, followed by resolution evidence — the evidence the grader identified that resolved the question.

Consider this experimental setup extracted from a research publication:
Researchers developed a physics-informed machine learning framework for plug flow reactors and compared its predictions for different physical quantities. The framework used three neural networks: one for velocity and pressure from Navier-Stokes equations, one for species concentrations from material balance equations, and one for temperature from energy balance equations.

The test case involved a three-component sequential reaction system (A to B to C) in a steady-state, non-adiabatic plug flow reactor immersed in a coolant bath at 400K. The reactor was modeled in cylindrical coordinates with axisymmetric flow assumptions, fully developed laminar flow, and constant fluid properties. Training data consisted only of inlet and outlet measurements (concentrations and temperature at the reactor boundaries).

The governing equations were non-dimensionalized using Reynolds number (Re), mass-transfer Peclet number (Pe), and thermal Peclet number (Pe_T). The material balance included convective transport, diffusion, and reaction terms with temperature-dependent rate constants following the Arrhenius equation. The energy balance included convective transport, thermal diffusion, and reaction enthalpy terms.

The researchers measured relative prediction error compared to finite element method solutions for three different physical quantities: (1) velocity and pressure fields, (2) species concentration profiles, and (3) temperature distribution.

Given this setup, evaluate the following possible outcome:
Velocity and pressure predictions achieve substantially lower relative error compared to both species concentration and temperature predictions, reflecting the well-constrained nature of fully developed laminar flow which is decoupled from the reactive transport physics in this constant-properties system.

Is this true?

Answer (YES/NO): YES